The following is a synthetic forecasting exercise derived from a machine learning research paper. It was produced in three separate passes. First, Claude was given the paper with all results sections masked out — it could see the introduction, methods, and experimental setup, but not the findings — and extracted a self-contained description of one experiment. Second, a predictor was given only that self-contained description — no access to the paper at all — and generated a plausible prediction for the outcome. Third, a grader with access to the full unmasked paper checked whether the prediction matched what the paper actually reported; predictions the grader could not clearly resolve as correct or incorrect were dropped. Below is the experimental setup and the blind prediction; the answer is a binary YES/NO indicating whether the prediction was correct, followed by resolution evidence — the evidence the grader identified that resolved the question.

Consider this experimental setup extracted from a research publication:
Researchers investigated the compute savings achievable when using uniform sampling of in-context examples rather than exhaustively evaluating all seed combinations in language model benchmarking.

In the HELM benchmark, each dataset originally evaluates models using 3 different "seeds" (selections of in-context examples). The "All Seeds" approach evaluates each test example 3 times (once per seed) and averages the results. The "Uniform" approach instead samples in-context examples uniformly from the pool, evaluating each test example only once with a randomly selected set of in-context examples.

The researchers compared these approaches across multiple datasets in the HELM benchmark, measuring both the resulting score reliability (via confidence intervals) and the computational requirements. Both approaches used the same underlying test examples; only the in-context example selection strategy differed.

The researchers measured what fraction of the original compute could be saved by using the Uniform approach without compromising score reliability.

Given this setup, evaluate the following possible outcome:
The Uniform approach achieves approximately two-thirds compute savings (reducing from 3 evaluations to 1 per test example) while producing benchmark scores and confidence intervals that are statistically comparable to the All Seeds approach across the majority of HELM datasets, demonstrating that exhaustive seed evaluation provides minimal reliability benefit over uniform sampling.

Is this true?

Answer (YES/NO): NO